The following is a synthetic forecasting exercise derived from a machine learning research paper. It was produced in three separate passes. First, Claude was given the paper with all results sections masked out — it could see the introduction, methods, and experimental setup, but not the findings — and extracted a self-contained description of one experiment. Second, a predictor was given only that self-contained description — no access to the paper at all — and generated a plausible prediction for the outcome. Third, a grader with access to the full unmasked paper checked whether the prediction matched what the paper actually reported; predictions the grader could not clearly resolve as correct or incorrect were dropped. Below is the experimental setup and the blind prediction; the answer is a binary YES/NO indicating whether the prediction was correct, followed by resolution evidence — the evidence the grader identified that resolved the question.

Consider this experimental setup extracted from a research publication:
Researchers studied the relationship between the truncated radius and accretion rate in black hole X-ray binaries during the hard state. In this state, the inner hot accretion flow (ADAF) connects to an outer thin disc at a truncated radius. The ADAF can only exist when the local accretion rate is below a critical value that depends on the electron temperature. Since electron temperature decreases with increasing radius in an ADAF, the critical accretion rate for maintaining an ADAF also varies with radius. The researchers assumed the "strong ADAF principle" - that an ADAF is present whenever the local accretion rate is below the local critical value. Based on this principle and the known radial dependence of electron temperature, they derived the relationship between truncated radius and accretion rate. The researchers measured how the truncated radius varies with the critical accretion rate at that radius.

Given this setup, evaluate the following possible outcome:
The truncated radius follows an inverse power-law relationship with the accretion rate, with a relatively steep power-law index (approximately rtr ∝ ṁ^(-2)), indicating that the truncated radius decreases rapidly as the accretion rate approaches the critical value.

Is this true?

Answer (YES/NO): NO